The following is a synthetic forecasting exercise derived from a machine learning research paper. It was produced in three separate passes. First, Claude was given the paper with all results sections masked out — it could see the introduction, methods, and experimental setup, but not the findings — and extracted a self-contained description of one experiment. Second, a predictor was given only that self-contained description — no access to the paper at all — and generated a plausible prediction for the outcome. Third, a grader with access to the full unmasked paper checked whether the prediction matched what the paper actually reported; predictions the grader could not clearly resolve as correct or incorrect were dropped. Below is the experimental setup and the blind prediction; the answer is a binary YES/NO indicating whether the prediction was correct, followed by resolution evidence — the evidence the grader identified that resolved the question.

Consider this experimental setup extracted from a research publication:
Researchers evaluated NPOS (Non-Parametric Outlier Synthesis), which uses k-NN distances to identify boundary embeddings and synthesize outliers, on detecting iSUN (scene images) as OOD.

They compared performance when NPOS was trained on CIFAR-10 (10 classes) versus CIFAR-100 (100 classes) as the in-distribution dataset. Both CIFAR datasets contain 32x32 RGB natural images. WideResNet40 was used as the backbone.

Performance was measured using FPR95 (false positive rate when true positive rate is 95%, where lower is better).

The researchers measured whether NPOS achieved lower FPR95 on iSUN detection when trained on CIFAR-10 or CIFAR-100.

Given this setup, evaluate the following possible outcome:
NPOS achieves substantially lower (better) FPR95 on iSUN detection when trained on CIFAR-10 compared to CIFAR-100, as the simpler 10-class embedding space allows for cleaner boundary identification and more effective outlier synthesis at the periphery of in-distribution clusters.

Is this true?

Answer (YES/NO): YES